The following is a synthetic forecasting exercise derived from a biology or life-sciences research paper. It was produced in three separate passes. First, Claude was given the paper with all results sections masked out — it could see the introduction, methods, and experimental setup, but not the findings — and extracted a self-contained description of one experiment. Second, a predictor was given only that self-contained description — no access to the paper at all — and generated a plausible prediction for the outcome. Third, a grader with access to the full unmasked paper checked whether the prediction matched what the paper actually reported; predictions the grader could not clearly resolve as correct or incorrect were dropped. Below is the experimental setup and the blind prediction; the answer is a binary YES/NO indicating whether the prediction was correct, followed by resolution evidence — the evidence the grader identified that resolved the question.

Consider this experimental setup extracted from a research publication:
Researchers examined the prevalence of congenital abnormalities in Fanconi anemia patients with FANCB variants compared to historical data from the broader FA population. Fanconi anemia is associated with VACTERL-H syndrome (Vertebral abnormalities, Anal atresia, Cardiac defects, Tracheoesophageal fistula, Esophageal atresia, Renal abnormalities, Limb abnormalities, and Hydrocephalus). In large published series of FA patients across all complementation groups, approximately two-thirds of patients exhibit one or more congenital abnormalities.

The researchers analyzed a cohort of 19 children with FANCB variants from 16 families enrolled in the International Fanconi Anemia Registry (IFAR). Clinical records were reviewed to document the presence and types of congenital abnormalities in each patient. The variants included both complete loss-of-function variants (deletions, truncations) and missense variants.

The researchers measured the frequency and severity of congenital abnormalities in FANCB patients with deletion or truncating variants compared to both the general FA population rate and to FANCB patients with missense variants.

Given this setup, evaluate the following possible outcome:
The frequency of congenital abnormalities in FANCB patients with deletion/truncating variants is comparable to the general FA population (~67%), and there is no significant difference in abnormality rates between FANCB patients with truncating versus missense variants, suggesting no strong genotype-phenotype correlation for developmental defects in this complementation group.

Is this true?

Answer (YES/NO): NO